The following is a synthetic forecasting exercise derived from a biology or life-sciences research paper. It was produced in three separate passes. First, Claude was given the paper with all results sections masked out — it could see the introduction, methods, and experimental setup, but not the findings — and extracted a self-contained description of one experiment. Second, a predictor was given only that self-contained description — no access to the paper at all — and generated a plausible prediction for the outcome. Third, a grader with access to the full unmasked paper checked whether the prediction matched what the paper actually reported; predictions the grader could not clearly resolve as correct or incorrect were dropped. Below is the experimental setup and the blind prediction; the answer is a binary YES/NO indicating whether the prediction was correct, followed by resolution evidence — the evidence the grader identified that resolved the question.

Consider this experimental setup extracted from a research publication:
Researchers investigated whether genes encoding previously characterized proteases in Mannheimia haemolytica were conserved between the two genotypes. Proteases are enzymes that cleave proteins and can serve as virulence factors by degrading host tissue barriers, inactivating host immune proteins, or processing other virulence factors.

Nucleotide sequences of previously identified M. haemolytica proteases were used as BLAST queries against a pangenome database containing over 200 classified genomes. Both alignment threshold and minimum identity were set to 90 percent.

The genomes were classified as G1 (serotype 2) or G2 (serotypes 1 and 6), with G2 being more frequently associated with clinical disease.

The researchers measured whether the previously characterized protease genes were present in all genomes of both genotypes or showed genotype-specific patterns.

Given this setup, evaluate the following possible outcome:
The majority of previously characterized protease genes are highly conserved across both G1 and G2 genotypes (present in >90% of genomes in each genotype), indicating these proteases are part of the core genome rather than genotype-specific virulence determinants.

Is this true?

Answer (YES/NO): NO